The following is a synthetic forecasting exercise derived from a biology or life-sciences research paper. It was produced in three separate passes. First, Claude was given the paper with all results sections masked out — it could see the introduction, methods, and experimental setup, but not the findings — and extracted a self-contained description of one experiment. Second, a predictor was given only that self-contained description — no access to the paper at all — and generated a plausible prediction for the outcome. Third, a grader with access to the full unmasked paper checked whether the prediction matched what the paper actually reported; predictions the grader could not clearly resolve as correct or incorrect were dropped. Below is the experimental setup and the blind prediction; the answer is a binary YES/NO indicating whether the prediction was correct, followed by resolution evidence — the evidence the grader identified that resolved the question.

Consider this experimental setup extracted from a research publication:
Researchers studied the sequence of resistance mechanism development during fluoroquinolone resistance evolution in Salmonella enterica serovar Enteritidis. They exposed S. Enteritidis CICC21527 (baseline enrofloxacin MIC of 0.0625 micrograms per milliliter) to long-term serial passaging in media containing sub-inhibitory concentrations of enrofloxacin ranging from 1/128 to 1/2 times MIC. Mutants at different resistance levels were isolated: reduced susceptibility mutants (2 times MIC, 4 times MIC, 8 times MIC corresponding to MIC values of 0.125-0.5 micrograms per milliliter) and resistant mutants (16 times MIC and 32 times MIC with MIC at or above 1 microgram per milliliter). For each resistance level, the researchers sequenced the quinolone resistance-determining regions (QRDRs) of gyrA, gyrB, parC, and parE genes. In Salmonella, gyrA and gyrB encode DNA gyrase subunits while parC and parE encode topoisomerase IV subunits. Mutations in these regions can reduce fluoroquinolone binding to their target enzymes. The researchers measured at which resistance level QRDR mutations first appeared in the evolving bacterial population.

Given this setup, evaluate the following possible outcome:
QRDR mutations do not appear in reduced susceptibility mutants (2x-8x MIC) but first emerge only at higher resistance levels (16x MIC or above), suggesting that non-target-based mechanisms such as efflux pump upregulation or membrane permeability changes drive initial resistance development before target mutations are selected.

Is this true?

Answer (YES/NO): NO